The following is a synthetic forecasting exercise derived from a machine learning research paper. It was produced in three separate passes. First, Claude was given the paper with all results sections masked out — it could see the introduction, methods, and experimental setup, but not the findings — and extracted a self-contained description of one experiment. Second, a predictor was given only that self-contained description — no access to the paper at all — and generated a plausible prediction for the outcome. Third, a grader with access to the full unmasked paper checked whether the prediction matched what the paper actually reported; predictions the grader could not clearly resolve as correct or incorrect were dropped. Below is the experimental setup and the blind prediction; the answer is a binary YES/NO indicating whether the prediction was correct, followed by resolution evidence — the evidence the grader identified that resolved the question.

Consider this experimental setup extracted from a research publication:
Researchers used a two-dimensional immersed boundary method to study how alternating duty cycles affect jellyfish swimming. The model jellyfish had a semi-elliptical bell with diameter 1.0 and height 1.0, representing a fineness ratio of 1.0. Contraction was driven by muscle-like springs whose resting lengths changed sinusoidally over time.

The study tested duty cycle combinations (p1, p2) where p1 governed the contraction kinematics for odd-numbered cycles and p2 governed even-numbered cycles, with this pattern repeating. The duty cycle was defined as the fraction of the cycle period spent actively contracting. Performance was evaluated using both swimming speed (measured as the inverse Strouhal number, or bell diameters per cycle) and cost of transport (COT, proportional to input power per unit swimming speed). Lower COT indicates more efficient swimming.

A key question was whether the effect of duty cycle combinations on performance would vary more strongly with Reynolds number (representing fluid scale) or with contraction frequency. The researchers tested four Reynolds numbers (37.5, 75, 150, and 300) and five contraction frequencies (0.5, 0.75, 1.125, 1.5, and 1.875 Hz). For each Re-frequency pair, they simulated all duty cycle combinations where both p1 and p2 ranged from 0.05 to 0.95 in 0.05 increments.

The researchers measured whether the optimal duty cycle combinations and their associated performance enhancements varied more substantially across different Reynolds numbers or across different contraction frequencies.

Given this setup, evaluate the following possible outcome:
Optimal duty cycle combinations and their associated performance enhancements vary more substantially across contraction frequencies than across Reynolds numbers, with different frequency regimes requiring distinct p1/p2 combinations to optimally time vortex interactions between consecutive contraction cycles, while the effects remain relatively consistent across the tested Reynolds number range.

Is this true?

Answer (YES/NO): YES